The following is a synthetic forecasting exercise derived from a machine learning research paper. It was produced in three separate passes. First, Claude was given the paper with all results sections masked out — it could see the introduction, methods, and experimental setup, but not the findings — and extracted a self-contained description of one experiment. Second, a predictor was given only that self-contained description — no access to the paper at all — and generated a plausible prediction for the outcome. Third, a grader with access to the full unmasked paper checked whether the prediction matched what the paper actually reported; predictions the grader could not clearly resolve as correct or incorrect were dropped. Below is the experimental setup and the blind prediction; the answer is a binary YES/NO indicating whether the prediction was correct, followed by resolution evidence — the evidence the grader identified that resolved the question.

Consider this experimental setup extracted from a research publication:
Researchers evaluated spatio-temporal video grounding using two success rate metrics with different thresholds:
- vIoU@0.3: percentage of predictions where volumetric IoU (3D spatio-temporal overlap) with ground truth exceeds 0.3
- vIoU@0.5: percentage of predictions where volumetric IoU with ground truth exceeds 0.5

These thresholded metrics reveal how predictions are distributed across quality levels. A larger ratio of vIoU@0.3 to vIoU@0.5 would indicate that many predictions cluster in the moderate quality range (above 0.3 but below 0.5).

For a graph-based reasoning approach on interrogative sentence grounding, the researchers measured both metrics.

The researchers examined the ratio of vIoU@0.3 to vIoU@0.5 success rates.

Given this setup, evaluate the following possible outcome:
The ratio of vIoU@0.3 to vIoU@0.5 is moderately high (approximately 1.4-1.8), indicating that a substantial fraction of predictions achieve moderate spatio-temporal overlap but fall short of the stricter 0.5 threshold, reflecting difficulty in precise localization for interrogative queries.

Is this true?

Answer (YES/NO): YES